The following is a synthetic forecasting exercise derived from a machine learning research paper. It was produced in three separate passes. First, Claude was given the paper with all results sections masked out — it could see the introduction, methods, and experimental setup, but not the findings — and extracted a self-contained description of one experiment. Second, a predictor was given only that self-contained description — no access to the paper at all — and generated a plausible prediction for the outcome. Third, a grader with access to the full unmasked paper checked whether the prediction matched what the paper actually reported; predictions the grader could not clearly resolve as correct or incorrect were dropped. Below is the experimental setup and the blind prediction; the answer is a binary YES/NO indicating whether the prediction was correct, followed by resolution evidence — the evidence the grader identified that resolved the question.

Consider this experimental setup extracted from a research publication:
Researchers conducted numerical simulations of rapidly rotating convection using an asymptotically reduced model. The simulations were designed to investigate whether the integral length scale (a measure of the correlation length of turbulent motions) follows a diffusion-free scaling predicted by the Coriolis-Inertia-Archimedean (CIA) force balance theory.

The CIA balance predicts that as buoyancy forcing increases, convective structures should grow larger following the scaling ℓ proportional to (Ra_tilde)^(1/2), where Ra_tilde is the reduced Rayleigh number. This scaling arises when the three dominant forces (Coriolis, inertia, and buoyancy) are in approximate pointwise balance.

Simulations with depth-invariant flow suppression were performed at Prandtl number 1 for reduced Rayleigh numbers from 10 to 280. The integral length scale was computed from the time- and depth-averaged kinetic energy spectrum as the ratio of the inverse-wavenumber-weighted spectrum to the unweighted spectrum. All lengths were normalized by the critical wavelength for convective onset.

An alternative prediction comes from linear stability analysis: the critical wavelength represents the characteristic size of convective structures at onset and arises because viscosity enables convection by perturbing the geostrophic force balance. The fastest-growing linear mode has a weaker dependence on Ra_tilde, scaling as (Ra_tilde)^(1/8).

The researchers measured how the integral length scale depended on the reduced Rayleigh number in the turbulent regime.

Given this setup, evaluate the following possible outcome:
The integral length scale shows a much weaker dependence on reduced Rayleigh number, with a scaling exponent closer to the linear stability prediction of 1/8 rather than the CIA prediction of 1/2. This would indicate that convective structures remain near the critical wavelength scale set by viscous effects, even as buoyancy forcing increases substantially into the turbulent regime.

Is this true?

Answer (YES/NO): YES